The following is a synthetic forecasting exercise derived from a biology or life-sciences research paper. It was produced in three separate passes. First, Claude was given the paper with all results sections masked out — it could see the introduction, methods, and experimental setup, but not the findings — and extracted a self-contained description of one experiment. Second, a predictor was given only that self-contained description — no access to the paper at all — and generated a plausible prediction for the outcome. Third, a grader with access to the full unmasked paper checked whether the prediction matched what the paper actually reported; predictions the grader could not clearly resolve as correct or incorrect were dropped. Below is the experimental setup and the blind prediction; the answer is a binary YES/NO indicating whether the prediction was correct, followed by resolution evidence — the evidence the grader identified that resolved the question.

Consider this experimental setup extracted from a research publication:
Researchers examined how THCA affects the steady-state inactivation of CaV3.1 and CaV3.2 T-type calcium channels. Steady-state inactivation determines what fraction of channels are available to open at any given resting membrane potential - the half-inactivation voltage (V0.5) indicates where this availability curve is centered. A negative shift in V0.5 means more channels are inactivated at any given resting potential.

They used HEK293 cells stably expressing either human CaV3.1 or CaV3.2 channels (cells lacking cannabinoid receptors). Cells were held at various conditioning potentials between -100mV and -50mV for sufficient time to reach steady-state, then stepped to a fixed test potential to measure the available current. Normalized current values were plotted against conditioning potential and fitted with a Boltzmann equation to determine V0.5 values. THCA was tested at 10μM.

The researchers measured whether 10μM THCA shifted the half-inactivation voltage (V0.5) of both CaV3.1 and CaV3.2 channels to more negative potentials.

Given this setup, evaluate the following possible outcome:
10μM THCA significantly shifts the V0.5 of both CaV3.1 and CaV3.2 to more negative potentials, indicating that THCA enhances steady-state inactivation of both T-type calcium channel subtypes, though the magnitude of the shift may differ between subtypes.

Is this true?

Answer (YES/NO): YES